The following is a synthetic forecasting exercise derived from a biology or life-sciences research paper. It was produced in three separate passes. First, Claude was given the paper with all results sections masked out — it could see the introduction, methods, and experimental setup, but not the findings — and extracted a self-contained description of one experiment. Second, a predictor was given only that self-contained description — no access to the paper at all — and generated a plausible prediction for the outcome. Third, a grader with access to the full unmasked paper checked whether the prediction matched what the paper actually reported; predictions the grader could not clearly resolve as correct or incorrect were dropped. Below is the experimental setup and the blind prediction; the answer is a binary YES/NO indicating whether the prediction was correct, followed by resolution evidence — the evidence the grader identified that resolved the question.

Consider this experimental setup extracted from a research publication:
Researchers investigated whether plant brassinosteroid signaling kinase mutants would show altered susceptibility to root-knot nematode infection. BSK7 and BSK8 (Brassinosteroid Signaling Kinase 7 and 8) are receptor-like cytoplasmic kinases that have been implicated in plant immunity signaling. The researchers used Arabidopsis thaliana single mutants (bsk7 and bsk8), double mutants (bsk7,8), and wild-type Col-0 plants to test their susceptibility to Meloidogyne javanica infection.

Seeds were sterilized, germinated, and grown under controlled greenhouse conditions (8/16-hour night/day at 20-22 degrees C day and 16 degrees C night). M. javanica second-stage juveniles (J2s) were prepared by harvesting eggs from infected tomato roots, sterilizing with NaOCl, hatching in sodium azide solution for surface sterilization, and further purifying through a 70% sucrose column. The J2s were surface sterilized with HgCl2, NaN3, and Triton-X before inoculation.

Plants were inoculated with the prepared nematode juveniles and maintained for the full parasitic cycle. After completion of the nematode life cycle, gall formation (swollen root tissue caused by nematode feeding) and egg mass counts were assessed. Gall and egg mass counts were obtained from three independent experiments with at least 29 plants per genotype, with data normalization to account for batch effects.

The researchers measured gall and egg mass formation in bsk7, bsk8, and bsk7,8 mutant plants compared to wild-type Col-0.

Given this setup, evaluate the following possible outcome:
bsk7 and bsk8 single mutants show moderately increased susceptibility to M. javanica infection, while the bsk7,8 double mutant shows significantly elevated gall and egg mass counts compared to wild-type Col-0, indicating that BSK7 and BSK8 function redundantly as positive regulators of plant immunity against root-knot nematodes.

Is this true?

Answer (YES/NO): NO